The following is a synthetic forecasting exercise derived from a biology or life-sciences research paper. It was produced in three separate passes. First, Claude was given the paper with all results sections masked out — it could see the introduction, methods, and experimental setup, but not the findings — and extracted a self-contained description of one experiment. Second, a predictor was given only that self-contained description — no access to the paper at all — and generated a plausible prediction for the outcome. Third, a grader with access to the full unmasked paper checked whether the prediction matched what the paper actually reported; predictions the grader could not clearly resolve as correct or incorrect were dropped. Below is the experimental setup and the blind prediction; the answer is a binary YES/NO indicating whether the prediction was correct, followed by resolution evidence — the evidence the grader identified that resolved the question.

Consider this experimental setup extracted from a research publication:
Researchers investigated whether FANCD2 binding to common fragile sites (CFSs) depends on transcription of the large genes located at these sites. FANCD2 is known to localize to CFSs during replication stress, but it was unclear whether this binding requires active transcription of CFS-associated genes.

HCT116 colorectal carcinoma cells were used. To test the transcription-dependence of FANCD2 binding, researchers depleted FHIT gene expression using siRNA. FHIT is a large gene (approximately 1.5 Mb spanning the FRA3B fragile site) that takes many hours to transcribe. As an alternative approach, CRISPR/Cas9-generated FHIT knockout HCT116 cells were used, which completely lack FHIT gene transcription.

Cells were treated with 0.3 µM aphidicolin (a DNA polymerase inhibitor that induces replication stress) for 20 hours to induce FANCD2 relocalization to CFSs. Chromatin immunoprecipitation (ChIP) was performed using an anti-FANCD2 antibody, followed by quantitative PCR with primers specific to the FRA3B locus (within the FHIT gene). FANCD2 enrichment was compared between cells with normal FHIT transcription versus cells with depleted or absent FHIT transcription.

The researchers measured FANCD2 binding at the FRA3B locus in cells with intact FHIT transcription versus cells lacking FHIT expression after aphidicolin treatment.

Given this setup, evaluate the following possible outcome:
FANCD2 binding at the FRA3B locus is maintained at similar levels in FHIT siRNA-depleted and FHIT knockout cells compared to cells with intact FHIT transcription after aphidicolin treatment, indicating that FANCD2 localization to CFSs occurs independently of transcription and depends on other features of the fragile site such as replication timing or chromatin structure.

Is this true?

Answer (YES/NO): NO